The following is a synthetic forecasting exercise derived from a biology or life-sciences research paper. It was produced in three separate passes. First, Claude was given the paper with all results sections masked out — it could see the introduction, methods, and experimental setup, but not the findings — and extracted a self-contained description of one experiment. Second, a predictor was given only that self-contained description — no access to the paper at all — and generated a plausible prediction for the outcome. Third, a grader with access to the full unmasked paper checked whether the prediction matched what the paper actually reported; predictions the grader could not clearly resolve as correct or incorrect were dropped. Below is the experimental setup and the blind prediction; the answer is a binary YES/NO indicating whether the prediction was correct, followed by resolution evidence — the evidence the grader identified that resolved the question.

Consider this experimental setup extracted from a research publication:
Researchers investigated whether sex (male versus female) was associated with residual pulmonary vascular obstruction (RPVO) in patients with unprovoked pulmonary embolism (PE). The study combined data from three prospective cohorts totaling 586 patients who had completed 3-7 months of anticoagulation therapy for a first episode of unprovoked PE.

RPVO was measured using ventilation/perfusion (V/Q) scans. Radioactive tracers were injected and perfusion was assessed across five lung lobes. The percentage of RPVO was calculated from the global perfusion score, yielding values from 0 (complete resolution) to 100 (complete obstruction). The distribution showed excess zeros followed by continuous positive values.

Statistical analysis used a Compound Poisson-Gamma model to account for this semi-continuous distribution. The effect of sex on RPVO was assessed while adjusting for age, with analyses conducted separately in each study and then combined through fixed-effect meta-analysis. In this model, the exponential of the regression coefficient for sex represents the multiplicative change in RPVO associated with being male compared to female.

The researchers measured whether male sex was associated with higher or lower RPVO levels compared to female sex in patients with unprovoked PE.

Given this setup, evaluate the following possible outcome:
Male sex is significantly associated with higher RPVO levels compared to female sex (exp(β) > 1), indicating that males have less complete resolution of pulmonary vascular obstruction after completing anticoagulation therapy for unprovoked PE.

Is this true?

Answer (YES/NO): NO